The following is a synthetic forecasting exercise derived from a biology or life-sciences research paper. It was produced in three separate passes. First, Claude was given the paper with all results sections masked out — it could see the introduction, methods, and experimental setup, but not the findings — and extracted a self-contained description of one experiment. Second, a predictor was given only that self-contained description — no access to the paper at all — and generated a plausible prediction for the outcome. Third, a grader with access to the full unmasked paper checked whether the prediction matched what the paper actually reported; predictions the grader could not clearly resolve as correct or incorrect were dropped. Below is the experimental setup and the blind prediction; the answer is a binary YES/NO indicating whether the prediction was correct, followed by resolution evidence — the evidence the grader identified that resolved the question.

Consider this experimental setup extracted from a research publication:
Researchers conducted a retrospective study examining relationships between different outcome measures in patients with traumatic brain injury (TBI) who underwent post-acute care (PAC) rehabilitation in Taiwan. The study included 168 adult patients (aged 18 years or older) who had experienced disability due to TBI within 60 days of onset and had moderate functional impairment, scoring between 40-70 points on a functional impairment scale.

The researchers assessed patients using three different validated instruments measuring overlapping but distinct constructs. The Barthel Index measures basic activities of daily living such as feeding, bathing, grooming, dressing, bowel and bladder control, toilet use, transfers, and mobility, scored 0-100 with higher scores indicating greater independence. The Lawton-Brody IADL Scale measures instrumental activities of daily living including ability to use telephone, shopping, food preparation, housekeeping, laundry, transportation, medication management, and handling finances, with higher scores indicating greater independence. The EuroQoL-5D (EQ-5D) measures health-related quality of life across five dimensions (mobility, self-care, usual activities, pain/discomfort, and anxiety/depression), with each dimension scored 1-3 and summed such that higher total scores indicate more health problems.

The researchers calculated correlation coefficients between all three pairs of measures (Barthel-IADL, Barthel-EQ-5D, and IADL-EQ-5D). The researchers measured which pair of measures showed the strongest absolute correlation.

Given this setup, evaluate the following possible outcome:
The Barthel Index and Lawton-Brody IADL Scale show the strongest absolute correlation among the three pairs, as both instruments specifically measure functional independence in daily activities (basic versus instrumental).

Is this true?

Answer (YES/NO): NO